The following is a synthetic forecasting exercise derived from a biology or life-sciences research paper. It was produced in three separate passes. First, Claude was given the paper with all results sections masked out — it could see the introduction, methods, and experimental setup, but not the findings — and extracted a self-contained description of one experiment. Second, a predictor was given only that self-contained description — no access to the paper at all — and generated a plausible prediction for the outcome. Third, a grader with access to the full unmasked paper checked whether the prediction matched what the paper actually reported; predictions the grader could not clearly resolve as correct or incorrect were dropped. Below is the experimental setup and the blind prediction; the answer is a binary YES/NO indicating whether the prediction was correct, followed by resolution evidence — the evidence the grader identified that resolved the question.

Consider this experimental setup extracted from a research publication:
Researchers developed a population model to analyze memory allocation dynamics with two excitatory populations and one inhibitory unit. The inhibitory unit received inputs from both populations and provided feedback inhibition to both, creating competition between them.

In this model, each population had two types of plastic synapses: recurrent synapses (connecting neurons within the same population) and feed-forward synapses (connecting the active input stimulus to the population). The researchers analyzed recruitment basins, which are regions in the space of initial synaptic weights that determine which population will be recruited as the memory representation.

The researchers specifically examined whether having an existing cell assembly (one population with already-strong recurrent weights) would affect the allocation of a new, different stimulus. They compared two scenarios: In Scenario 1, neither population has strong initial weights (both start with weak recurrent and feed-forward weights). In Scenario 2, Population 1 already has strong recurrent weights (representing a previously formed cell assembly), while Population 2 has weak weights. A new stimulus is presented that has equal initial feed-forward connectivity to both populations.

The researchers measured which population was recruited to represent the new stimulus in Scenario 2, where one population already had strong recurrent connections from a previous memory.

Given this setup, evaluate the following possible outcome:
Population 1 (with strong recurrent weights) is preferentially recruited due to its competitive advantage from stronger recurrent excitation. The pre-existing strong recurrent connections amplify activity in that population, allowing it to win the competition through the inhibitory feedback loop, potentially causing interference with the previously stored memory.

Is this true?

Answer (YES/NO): NO